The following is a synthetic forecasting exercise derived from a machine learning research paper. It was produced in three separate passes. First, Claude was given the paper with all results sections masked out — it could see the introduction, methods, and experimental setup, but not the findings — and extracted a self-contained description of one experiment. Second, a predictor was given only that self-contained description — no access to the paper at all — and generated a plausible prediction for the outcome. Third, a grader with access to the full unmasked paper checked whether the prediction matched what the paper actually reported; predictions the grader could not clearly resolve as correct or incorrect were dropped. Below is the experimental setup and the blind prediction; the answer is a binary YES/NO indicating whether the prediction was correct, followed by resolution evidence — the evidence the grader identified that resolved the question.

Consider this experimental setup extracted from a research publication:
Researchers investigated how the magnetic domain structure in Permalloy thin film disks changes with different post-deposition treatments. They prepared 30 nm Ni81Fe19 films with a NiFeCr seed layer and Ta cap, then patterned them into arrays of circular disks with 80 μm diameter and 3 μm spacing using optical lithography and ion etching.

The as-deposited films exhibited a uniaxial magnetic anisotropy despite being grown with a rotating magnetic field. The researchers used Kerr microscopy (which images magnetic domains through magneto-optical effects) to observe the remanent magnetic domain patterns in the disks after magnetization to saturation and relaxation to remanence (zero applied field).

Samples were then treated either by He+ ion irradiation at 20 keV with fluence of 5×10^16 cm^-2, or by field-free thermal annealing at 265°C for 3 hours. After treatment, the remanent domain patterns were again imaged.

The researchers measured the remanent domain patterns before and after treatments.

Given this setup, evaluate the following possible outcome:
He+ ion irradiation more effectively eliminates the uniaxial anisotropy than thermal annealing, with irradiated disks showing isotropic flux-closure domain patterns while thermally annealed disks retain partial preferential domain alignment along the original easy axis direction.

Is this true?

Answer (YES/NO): YES